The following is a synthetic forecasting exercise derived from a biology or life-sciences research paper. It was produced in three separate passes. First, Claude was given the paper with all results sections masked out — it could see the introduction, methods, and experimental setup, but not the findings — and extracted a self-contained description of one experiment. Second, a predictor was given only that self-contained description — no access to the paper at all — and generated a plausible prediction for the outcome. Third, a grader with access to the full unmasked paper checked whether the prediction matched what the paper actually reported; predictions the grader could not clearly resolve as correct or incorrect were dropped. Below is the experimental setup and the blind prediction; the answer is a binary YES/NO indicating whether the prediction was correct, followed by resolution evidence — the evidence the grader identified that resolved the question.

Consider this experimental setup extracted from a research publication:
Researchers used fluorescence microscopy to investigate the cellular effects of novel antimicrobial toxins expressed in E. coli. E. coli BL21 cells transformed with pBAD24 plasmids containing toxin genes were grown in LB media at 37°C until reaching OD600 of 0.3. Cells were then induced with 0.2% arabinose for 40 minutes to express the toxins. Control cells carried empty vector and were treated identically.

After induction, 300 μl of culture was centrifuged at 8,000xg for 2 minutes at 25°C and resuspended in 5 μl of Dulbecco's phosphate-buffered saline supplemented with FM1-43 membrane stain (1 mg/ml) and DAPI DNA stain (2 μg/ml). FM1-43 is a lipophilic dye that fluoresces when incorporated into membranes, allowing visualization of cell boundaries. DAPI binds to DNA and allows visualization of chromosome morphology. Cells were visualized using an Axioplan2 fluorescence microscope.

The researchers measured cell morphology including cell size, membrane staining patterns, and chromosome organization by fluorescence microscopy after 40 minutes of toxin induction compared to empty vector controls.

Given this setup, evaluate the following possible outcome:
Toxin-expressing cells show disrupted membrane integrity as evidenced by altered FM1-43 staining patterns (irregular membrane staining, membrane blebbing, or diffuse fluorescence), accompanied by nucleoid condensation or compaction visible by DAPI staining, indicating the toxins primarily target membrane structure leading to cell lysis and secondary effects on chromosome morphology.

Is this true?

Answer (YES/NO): NO